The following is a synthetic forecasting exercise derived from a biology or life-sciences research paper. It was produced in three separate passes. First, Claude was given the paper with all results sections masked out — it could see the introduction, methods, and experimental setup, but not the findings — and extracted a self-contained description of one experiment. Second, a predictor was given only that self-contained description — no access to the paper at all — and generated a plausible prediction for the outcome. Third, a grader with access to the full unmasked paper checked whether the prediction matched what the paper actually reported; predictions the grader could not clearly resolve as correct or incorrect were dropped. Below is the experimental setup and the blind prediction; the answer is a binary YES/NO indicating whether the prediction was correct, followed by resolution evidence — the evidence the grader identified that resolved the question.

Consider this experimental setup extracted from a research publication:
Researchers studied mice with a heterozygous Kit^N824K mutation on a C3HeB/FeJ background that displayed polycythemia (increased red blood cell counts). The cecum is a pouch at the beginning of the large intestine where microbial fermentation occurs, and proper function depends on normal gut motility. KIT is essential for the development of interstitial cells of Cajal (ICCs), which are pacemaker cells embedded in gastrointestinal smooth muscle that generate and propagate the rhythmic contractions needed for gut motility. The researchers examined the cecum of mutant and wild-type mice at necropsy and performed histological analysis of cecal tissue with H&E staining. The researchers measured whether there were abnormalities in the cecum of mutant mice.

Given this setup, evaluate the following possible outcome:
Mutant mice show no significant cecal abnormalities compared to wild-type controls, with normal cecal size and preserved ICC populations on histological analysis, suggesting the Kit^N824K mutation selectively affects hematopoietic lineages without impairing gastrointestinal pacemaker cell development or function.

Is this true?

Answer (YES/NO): NO